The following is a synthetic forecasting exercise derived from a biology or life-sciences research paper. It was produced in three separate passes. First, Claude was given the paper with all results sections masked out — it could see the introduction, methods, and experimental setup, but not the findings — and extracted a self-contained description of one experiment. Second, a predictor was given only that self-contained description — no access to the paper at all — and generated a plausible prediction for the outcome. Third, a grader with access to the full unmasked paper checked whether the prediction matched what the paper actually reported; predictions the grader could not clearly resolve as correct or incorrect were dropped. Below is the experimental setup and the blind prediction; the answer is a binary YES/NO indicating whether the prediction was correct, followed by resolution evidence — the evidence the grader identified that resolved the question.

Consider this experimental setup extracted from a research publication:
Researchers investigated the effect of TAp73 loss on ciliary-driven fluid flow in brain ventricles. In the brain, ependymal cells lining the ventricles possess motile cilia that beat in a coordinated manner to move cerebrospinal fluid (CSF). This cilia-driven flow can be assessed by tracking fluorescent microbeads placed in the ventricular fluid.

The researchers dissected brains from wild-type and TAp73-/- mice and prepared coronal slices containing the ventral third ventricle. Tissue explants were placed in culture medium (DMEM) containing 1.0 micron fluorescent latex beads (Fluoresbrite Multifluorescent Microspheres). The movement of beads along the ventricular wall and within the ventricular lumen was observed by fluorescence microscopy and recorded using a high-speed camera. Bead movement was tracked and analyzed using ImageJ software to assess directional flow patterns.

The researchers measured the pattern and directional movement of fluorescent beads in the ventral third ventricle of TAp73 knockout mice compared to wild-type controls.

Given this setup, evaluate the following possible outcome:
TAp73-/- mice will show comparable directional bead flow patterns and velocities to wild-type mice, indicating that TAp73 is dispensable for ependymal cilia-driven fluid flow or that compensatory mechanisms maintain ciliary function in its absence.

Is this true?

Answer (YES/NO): YES